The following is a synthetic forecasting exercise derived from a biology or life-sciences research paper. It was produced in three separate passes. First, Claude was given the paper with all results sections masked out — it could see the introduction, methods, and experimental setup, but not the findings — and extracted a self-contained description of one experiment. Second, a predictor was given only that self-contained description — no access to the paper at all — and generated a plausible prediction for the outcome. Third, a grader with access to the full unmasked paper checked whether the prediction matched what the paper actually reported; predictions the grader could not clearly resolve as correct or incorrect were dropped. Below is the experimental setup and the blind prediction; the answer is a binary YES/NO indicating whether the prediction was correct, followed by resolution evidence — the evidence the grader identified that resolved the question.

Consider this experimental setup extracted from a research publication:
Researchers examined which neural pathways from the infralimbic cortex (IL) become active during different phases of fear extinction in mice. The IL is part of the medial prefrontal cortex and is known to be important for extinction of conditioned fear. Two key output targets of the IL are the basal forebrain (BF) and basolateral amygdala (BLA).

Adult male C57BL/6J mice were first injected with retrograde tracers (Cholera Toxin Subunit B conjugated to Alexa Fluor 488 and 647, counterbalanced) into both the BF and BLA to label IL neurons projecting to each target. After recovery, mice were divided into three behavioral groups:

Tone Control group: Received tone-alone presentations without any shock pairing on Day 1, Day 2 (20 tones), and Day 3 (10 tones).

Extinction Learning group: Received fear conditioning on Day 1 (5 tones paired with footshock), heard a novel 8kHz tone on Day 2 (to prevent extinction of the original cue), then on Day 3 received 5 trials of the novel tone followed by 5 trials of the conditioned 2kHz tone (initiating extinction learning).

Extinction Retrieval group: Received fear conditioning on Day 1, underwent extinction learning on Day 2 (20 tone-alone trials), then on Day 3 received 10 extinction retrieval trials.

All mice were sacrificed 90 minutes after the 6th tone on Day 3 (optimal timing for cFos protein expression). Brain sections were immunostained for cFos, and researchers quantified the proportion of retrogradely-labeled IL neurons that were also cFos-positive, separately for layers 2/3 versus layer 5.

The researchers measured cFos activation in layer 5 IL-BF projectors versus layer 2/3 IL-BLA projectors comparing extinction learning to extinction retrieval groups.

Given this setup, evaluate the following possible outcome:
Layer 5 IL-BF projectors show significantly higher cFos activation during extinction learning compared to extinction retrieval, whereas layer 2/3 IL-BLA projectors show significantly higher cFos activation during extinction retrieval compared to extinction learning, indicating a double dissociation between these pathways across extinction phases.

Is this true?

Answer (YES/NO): NO